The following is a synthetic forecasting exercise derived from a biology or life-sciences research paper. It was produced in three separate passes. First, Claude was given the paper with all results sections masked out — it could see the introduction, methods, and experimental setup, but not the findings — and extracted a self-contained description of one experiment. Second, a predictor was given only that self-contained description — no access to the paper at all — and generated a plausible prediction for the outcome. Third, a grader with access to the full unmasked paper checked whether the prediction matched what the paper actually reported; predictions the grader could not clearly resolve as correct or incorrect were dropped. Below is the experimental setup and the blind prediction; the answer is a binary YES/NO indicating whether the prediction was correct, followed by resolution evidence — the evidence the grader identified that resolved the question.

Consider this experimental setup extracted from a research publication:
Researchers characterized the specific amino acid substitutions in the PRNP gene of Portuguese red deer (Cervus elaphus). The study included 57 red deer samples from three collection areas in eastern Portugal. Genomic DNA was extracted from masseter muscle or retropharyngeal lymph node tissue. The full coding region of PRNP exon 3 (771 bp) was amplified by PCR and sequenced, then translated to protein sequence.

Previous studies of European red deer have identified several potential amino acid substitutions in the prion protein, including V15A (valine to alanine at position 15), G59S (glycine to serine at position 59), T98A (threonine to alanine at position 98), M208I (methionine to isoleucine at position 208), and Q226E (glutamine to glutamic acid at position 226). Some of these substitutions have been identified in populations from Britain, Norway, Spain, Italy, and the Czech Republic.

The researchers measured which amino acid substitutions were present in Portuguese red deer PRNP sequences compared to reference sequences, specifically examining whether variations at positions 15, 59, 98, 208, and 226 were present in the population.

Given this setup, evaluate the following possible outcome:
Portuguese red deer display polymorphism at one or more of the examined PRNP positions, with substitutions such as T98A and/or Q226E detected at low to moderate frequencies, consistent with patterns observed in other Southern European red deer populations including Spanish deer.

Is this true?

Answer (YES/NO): YES